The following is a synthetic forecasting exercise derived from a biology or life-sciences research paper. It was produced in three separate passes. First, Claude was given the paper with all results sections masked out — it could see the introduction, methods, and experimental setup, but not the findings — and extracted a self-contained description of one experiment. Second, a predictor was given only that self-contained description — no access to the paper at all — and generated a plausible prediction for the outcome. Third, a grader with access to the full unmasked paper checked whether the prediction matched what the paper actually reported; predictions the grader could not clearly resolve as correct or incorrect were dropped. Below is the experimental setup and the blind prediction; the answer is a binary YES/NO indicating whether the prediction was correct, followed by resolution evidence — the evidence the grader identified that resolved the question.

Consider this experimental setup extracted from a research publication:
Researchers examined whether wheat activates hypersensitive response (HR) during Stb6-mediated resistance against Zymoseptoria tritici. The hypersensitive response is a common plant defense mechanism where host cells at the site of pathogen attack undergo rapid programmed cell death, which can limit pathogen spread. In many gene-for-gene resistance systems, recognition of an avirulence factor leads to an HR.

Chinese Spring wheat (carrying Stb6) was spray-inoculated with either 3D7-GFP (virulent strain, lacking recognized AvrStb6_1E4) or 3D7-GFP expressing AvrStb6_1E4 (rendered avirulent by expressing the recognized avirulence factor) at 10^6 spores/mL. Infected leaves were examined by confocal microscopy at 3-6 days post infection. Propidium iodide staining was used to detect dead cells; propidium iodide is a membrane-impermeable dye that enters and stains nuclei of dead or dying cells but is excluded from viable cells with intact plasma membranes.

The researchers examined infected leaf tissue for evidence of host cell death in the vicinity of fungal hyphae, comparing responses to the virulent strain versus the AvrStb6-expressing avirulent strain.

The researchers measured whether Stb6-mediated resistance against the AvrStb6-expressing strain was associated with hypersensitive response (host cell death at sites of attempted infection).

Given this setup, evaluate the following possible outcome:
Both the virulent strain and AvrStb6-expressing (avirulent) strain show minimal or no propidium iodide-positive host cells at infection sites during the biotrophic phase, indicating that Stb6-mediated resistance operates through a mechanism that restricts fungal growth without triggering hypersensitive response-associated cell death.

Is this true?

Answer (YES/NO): YES